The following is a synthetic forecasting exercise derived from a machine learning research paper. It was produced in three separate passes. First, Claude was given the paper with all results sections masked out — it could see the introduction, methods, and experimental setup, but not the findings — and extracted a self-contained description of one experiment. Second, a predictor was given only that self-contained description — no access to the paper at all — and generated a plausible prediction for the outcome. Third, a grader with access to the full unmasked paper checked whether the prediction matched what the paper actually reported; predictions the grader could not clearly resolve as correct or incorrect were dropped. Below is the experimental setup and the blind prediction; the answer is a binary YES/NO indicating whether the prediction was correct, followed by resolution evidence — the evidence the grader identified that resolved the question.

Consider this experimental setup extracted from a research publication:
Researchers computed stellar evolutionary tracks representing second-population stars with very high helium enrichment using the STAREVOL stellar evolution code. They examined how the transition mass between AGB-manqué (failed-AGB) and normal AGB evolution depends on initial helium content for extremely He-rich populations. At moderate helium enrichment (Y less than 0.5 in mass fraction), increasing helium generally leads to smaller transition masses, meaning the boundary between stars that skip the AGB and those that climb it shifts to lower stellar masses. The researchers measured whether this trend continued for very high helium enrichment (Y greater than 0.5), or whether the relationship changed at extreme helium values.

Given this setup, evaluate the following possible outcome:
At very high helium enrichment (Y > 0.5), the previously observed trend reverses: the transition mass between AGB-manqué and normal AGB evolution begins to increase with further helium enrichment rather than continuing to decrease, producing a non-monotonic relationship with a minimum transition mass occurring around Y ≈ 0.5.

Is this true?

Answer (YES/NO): YES